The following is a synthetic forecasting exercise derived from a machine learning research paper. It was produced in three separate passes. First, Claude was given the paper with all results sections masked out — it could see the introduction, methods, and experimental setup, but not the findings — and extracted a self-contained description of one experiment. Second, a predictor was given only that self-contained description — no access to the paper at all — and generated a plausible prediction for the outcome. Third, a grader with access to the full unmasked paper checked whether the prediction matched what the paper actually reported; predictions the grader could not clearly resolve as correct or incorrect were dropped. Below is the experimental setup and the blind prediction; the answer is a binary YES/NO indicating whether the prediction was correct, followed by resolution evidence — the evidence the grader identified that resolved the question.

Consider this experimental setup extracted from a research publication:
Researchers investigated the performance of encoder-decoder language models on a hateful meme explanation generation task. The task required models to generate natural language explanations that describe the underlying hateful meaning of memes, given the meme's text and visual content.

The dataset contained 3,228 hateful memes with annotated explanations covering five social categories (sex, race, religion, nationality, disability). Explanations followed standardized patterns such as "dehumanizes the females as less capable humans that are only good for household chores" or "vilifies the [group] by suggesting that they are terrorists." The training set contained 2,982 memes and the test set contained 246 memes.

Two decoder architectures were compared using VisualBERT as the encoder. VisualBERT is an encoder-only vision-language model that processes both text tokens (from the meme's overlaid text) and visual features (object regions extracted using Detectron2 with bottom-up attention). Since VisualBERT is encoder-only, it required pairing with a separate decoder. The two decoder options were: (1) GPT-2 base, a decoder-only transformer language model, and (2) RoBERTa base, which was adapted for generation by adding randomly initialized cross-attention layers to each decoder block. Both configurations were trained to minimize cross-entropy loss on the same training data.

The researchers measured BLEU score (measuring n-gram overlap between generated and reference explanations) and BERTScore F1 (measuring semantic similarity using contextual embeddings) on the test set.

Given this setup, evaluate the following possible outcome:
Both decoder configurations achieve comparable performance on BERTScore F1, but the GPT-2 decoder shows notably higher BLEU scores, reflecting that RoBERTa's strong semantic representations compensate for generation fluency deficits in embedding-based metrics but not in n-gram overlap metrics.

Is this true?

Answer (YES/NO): NO